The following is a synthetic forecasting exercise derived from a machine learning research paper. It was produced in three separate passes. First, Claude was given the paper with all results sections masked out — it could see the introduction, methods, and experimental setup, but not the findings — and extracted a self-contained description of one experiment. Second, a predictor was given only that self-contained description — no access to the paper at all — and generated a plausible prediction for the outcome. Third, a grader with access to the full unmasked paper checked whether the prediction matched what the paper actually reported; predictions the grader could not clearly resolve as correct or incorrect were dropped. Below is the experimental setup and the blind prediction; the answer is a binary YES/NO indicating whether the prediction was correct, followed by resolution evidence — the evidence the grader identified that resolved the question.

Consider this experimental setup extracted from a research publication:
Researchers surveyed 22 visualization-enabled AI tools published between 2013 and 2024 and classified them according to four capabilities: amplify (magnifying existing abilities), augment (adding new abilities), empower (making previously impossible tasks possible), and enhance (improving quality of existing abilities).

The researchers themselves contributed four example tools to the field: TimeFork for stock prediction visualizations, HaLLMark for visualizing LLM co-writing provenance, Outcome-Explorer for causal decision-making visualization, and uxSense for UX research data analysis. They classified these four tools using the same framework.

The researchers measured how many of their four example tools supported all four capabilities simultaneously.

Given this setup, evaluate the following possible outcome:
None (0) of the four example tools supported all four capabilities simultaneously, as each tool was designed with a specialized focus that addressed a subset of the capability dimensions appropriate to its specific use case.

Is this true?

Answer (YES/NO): NO